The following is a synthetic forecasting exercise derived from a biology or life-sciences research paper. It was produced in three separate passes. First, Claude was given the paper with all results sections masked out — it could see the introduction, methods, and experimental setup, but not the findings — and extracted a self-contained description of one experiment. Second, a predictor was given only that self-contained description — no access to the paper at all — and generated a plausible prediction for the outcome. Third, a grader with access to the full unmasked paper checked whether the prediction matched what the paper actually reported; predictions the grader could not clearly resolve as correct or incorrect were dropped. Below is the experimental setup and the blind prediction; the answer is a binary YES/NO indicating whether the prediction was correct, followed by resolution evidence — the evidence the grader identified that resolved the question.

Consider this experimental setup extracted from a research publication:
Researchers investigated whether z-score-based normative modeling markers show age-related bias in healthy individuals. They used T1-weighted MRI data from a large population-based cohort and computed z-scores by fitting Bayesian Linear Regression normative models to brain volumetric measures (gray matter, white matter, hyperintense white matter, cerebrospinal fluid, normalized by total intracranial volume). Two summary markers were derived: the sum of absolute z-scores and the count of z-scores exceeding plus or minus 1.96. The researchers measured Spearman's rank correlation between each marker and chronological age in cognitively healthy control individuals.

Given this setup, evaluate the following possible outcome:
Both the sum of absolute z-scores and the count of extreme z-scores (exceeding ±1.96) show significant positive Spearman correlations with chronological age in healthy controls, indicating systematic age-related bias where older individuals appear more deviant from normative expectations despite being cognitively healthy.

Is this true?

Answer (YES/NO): YES